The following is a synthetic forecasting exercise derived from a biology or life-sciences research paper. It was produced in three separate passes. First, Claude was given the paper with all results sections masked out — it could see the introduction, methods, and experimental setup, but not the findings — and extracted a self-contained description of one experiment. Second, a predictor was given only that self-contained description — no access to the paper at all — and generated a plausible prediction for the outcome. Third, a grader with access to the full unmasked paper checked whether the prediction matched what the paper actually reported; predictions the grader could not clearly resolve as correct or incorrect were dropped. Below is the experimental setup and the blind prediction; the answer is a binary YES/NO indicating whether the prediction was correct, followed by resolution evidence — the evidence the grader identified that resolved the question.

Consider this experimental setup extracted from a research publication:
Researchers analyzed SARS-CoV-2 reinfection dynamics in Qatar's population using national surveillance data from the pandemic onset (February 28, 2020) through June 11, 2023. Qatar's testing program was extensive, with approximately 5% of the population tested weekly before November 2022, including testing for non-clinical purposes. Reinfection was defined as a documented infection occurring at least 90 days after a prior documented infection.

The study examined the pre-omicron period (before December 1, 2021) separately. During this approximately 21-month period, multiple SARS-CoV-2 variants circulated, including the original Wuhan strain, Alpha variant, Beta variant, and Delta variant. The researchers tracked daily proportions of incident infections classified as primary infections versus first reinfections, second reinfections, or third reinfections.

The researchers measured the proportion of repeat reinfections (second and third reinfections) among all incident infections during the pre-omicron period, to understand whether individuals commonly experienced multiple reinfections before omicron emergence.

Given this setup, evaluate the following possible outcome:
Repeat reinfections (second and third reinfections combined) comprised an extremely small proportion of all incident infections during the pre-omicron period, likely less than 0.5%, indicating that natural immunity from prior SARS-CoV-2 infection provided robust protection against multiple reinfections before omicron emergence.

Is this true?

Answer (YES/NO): YES